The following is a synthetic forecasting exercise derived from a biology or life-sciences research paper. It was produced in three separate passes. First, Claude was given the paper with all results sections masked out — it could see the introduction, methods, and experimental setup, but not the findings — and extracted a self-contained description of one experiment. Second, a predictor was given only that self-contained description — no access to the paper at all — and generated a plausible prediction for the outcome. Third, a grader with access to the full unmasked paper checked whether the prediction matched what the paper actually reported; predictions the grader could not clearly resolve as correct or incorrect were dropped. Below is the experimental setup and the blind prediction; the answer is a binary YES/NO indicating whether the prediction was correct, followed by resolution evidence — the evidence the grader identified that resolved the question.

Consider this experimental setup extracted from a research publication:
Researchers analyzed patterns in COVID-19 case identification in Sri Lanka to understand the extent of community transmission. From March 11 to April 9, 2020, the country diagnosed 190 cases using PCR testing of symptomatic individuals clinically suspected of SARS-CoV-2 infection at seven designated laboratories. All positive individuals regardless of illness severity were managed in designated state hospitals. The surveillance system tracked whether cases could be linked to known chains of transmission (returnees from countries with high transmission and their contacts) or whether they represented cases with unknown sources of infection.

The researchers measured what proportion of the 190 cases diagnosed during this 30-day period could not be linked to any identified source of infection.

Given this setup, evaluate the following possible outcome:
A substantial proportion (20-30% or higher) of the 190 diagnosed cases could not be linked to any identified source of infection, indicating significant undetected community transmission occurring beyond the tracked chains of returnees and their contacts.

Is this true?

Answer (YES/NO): NO